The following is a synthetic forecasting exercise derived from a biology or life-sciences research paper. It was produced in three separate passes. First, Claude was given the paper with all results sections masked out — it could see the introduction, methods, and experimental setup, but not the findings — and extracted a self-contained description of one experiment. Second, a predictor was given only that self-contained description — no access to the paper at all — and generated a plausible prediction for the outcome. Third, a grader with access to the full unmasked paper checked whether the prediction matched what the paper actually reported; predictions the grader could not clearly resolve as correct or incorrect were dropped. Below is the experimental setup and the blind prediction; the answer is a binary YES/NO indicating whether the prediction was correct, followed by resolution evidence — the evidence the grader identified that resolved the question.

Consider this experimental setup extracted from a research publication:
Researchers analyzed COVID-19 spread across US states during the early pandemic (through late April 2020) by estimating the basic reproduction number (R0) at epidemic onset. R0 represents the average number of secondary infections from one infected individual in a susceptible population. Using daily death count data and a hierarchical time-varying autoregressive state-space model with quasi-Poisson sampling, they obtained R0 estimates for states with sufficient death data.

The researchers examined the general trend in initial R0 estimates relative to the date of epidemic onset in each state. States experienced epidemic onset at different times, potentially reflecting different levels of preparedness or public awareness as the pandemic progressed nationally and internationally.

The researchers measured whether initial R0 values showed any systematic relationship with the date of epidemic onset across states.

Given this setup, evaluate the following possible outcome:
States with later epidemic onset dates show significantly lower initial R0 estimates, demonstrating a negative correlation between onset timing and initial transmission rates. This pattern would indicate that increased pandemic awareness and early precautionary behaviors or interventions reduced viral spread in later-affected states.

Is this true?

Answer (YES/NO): YES